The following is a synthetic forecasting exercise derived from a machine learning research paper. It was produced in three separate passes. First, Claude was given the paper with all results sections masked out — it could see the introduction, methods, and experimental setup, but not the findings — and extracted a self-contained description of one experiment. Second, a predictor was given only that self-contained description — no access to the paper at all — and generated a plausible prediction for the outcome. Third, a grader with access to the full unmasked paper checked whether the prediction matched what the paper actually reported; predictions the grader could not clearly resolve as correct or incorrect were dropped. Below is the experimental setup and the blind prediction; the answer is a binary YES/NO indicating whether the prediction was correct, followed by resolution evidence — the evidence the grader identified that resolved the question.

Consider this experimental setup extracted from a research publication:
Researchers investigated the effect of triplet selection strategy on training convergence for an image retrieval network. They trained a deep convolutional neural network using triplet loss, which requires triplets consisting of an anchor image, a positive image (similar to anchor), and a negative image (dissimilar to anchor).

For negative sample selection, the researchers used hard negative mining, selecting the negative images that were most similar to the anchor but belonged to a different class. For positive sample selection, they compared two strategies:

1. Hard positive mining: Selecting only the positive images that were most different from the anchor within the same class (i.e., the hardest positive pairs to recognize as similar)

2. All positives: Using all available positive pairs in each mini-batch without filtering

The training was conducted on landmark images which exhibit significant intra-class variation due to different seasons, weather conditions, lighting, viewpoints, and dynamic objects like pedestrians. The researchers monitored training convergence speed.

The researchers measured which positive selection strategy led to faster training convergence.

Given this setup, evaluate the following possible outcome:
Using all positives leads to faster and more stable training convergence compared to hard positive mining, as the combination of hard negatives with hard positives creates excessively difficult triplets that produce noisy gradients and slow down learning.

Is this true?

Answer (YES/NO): YES